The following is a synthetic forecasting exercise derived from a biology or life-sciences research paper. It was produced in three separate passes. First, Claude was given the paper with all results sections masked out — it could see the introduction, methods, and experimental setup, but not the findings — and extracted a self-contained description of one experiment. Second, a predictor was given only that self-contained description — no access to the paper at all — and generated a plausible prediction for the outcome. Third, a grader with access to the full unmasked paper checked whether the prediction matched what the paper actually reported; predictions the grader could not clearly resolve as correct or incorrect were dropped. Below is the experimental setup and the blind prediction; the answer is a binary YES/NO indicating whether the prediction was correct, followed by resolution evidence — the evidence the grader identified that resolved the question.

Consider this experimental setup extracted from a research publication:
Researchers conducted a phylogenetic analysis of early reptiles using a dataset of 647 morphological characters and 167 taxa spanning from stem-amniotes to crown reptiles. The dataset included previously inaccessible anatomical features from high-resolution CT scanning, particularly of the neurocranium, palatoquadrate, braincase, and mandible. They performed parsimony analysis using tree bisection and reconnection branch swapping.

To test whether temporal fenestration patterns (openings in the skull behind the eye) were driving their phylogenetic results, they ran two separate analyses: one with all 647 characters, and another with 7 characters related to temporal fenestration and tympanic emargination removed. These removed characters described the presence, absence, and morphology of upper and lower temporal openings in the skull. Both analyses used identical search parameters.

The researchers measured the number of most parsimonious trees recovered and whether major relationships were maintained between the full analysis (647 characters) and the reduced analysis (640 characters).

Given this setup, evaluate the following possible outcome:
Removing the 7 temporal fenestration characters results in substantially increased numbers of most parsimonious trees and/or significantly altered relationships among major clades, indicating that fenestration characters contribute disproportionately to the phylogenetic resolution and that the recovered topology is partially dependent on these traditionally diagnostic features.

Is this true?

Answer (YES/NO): NO